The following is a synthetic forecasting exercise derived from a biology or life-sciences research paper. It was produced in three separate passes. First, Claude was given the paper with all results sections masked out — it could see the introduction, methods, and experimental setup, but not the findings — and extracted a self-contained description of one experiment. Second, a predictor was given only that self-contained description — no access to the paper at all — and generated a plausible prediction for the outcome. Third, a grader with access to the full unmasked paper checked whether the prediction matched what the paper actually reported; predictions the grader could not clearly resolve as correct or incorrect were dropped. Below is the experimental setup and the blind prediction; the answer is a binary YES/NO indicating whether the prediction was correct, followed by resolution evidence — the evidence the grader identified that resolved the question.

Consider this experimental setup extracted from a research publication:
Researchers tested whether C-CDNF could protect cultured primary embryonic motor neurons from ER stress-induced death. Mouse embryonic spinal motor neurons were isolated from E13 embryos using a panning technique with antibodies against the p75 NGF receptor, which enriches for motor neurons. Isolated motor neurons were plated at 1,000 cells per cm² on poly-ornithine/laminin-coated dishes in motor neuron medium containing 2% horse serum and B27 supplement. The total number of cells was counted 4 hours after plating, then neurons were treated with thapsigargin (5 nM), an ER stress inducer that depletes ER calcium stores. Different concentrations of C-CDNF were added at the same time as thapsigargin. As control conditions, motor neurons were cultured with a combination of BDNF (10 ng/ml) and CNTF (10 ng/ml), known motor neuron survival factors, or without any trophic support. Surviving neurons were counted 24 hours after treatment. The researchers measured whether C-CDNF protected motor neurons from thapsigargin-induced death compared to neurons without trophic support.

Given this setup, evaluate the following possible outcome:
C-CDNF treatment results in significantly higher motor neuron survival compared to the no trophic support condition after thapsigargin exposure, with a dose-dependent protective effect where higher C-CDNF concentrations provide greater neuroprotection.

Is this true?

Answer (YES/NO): YES